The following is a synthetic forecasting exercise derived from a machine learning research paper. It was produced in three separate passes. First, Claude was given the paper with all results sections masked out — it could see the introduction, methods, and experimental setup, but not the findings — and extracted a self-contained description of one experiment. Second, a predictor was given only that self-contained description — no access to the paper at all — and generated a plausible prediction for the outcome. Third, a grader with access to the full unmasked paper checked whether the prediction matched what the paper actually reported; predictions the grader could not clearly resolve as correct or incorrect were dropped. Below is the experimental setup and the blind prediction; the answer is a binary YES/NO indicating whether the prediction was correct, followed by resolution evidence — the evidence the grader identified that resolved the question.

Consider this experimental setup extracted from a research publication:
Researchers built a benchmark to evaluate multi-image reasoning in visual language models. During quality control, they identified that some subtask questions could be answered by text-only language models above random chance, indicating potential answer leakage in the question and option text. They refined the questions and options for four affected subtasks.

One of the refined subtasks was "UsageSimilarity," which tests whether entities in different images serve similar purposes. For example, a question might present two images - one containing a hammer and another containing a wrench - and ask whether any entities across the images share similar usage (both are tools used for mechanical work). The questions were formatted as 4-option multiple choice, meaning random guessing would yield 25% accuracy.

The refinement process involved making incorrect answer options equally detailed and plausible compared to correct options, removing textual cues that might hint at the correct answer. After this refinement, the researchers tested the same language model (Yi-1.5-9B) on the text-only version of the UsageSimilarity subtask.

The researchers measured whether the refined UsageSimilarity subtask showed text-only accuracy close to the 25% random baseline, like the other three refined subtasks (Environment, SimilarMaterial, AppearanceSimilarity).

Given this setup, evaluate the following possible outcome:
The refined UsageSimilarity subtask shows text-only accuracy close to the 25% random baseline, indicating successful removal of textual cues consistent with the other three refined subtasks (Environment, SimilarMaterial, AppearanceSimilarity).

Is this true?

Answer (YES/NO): NO